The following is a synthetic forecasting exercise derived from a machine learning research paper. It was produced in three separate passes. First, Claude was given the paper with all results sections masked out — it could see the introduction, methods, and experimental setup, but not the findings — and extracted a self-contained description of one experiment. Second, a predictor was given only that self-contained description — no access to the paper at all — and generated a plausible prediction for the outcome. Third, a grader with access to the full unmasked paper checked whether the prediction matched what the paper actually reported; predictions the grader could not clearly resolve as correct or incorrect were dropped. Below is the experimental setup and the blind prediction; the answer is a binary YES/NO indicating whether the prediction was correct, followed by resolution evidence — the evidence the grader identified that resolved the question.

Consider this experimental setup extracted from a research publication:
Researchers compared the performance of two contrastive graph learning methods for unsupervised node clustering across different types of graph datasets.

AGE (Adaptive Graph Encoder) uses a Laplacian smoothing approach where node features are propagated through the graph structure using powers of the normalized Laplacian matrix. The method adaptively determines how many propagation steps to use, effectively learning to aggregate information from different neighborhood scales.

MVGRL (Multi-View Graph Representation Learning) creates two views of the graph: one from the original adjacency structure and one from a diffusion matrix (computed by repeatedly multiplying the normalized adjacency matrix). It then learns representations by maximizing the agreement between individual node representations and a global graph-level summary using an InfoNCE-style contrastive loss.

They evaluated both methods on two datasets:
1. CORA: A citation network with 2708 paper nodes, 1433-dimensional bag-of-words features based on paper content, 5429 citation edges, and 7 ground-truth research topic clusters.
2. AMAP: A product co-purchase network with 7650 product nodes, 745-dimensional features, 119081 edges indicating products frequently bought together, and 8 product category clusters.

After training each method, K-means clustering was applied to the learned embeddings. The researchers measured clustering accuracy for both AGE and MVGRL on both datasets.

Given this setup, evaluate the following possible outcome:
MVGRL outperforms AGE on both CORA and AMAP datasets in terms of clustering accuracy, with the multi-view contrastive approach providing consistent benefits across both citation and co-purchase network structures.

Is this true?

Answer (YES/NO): NO